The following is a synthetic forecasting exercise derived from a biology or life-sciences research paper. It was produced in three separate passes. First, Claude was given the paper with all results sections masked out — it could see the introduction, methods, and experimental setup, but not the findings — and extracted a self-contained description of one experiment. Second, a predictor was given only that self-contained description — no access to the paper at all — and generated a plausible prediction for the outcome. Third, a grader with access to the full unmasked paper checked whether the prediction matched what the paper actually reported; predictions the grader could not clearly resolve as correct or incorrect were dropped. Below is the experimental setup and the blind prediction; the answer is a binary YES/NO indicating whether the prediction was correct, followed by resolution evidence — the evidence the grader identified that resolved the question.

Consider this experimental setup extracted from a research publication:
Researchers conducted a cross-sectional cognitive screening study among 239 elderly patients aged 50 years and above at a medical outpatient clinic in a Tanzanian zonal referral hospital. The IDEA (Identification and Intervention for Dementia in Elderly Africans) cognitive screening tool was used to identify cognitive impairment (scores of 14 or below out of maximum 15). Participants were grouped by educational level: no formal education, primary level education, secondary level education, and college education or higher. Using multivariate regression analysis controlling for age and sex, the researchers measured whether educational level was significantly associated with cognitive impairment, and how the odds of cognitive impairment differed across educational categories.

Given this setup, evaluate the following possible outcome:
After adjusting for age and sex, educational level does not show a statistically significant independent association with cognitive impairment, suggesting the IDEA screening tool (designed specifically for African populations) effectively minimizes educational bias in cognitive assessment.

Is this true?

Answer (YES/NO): NO